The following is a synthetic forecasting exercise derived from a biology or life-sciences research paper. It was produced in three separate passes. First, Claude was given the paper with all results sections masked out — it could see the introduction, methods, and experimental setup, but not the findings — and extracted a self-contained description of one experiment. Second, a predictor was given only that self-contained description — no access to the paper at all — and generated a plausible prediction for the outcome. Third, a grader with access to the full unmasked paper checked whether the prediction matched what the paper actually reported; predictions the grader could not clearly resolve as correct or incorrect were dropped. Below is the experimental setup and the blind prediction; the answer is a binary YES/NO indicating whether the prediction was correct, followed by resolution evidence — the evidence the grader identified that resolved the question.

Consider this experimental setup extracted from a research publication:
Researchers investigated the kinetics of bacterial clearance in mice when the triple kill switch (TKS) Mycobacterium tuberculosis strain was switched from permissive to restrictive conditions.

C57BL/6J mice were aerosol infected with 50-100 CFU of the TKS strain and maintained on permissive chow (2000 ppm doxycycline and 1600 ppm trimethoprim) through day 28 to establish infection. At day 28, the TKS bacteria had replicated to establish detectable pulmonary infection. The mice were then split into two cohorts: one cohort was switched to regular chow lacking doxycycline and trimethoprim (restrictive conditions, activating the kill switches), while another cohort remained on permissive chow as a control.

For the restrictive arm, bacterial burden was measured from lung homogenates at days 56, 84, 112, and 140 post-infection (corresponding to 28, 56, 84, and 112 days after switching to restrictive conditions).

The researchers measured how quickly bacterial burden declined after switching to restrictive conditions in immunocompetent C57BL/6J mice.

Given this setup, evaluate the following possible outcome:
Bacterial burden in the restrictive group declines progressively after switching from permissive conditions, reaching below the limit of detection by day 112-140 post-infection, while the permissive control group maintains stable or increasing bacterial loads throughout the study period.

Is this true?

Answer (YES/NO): YES